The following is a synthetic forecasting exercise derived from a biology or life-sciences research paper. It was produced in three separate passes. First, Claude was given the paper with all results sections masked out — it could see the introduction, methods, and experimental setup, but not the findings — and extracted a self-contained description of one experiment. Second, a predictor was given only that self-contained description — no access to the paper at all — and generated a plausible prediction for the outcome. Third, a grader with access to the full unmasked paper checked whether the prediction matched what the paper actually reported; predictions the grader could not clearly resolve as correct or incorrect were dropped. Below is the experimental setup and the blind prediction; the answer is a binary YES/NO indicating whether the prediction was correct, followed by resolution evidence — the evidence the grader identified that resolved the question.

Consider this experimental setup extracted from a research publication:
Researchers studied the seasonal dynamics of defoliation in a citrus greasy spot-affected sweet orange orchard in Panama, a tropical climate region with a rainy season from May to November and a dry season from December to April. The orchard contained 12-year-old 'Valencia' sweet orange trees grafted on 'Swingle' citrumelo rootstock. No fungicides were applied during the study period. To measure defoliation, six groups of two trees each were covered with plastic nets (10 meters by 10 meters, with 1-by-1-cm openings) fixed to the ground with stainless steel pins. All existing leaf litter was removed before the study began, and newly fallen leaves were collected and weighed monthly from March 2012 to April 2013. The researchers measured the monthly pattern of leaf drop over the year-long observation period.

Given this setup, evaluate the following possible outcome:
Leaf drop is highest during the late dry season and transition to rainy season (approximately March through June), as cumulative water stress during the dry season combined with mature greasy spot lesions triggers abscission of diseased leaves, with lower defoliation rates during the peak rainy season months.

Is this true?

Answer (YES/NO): NO